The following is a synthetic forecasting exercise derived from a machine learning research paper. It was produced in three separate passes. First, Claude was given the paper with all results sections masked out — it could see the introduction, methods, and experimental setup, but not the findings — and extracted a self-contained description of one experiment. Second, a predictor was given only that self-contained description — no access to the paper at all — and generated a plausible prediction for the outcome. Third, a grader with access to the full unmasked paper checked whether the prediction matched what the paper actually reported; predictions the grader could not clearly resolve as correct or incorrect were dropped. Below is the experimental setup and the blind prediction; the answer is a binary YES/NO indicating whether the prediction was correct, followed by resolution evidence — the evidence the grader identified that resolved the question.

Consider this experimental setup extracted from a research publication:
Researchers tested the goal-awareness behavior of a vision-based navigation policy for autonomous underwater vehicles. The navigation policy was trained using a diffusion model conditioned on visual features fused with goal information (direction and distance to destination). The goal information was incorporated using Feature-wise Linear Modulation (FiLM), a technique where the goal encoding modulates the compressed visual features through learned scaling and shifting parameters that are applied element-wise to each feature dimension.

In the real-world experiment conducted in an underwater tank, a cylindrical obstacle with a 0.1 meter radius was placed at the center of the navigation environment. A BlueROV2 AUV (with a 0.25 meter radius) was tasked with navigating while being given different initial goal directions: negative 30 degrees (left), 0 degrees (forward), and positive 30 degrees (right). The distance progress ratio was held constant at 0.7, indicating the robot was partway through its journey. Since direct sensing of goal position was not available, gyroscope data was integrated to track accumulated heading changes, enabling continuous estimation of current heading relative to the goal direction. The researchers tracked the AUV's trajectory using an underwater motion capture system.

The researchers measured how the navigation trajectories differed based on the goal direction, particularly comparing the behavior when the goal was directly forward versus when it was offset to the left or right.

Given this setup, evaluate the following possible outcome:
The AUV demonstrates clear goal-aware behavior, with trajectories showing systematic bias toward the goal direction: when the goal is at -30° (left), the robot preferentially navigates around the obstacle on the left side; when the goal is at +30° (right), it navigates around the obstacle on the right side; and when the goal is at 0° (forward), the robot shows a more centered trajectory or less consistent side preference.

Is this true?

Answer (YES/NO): YES